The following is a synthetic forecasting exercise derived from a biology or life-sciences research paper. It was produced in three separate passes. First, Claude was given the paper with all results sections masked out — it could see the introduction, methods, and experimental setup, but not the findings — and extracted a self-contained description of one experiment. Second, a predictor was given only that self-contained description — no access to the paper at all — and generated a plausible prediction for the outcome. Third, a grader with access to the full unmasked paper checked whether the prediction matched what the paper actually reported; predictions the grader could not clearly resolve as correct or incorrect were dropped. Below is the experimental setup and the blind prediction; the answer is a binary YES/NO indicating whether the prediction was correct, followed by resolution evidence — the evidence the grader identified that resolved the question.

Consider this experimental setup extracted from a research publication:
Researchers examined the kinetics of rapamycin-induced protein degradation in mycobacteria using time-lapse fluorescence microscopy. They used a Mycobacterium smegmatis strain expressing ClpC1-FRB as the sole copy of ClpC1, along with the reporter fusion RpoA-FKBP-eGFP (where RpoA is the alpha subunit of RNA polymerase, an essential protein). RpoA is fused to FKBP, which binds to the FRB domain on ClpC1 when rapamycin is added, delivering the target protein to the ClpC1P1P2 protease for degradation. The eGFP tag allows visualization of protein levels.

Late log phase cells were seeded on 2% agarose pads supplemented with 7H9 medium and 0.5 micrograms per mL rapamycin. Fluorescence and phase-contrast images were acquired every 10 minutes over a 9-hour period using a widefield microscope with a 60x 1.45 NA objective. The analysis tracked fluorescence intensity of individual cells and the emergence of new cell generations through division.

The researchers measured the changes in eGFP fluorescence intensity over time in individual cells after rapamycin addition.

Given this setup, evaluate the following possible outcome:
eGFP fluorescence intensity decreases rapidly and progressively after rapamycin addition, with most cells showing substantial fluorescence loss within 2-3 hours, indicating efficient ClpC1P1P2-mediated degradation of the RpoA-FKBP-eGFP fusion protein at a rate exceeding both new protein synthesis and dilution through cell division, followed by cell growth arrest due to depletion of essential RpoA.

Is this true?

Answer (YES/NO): NO